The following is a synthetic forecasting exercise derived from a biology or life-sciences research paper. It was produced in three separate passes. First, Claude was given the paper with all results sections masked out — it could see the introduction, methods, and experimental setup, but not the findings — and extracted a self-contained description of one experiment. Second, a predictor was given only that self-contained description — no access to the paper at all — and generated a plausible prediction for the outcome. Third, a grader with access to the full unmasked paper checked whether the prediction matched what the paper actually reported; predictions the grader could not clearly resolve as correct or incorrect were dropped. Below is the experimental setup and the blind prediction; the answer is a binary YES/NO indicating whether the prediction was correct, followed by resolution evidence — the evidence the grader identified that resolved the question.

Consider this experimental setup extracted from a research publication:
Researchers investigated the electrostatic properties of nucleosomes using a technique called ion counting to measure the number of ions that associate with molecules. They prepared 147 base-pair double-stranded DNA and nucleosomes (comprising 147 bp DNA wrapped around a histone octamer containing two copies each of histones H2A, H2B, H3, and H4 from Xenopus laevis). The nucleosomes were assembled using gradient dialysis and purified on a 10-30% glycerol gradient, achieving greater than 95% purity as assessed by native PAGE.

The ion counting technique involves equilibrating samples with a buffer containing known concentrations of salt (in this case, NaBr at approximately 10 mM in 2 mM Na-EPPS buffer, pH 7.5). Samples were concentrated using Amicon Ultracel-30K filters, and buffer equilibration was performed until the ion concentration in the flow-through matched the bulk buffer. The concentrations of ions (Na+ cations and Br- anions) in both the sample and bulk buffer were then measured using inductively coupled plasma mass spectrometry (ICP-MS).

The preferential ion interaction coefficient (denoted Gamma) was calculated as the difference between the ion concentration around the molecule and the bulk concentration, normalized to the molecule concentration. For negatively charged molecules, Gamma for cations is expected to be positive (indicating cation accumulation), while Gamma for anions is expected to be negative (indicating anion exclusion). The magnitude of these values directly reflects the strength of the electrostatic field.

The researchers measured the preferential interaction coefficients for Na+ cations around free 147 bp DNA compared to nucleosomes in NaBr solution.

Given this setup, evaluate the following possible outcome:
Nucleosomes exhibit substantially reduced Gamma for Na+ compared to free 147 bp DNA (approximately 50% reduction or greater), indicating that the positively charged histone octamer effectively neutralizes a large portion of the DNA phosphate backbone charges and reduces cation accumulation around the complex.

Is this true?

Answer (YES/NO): NO